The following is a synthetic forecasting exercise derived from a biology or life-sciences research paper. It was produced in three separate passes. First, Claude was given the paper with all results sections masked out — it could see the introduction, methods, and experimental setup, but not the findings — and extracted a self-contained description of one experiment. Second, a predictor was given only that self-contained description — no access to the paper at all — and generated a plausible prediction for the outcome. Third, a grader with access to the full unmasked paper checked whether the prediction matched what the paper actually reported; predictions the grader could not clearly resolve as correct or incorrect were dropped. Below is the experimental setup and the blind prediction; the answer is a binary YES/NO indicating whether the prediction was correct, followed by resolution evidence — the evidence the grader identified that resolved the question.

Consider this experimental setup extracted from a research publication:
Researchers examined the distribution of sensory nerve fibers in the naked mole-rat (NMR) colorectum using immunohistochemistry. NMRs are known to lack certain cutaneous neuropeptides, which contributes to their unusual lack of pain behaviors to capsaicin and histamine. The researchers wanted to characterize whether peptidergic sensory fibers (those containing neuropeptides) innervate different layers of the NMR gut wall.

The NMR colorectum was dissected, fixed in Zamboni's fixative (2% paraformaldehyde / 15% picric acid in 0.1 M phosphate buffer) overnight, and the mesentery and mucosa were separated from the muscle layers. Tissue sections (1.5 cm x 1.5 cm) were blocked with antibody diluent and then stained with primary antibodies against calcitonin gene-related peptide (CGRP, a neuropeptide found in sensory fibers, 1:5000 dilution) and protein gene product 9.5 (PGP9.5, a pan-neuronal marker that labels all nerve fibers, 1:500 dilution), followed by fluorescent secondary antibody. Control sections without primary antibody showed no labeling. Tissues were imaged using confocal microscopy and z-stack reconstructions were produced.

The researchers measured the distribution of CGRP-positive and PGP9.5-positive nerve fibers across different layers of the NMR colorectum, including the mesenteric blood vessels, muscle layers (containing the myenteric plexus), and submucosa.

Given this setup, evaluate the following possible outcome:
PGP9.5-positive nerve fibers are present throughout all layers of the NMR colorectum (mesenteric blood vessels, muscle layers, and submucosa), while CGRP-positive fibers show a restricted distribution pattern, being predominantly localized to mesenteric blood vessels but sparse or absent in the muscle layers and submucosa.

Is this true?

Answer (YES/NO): NO